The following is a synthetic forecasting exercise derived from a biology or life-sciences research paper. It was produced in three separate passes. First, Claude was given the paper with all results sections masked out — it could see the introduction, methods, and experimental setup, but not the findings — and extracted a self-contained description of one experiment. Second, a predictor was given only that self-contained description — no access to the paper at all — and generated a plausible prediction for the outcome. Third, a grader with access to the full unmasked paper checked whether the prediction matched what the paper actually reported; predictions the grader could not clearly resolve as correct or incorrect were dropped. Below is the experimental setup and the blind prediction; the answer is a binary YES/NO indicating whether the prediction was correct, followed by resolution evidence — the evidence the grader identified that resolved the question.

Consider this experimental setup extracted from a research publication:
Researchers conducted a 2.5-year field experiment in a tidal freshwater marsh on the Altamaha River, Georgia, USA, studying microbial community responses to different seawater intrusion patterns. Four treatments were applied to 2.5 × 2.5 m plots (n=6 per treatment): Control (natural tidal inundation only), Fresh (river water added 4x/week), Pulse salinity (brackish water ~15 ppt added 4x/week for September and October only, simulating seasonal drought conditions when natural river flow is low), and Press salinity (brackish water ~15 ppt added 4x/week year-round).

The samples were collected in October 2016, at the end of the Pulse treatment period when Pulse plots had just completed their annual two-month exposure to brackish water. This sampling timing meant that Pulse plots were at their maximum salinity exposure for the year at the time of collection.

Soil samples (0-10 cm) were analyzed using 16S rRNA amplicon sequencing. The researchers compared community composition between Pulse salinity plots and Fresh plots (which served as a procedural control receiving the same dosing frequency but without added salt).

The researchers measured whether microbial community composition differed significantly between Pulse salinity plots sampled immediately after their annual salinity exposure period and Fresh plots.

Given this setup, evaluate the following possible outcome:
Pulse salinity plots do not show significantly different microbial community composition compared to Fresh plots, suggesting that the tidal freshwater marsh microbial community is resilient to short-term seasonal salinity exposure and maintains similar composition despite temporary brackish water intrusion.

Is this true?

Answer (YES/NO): YES